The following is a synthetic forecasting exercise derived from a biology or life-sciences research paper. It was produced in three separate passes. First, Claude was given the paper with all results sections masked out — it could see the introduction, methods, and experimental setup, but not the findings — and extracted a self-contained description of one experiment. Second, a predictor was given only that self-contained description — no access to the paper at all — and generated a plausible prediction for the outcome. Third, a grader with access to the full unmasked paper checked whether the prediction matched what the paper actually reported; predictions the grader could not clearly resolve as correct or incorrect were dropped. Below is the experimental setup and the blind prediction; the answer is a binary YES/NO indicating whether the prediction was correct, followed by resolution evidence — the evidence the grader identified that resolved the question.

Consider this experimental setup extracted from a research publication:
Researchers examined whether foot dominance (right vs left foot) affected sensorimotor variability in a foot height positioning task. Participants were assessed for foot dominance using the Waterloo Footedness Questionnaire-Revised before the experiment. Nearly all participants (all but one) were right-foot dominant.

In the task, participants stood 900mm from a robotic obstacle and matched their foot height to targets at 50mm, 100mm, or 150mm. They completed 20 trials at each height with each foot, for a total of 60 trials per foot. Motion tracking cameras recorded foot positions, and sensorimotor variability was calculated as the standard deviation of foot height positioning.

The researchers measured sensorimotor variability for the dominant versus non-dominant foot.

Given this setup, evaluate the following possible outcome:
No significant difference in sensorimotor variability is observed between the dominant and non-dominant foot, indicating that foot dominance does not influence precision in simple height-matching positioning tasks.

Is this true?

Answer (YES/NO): YES